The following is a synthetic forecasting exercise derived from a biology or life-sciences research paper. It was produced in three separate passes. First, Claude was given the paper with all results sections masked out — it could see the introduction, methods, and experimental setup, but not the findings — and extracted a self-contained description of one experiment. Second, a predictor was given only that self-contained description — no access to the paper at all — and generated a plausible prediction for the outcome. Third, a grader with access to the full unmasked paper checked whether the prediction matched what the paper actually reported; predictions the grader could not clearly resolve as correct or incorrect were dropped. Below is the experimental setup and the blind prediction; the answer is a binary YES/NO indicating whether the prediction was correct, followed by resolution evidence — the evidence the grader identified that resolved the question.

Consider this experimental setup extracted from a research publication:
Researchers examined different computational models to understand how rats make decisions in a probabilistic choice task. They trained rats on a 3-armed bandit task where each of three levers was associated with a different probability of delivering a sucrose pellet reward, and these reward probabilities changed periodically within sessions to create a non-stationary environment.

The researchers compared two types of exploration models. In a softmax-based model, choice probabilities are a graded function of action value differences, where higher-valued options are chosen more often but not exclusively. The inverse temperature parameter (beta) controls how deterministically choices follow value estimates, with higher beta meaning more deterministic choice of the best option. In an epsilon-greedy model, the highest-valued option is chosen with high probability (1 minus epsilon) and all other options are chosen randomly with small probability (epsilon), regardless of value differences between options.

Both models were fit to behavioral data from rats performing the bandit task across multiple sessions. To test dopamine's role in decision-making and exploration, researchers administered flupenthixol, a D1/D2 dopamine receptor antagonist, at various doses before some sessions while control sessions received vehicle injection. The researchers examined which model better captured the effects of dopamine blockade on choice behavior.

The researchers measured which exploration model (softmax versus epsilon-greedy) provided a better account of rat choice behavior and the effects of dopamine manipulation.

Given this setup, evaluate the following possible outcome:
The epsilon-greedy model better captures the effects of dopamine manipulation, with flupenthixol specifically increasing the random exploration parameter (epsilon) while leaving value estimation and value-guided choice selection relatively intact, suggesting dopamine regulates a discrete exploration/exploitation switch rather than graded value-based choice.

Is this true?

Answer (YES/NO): NO